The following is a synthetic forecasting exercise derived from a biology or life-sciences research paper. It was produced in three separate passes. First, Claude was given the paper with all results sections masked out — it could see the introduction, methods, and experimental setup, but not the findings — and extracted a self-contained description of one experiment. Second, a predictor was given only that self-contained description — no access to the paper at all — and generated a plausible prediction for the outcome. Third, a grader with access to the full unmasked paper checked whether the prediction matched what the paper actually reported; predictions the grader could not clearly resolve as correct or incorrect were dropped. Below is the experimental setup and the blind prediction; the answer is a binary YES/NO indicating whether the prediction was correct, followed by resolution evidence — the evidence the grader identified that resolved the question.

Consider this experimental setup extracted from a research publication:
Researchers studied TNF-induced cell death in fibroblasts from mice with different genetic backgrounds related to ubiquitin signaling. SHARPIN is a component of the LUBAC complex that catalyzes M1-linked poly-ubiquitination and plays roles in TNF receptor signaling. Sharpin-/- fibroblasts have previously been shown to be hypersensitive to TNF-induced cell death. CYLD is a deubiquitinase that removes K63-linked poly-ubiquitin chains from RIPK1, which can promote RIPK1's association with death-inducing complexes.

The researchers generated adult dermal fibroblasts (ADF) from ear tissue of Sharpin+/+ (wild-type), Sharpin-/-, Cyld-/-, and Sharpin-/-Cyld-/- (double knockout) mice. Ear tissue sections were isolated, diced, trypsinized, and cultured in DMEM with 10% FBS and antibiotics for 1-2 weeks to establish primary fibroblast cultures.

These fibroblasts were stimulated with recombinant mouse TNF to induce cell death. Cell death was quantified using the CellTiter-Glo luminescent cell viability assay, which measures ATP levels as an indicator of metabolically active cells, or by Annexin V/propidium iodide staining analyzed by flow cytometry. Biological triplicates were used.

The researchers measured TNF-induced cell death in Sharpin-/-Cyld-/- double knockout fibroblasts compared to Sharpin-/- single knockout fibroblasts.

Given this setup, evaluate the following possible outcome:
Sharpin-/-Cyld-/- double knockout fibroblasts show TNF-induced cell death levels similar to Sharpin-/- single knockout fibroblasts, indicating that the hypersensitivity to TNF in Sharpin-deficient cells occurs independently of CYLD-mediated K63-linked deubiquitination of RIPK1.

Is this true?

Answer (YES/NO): NO